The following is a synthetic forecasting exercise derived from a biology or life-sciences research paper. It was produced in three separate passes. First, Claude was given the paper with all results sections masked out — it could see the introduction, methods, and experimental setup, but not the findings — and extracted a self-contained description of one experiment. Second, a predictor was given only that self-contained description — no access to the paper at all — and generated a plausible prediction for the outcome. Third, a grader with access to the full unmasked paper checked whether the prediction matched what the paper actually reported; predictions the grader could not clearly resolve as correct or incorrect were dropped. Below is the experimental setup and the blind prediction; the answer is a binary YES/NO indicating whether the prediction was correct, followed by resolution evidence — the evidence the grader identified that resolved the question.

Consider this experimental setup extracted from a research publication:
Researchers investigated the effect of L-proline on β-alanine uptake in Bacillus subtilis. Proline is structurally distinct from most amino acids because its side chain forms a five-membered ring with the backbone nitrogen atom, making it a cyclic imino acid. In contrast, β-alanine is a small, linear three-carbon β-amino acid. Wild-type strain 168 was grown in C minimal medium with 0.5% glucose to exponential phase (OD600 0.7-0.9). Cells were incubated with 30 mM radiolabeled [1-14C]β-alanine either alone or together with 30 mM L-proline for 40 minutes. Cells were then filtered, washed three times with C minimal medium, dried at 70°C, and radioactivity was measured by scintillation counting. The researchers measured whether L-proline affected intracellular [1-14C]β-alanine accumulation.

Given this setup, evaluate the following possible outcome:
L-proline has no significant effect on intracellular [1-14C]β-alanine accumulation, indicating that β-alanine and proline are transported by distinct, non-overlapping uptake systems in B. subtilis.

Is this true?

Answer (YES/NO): YES